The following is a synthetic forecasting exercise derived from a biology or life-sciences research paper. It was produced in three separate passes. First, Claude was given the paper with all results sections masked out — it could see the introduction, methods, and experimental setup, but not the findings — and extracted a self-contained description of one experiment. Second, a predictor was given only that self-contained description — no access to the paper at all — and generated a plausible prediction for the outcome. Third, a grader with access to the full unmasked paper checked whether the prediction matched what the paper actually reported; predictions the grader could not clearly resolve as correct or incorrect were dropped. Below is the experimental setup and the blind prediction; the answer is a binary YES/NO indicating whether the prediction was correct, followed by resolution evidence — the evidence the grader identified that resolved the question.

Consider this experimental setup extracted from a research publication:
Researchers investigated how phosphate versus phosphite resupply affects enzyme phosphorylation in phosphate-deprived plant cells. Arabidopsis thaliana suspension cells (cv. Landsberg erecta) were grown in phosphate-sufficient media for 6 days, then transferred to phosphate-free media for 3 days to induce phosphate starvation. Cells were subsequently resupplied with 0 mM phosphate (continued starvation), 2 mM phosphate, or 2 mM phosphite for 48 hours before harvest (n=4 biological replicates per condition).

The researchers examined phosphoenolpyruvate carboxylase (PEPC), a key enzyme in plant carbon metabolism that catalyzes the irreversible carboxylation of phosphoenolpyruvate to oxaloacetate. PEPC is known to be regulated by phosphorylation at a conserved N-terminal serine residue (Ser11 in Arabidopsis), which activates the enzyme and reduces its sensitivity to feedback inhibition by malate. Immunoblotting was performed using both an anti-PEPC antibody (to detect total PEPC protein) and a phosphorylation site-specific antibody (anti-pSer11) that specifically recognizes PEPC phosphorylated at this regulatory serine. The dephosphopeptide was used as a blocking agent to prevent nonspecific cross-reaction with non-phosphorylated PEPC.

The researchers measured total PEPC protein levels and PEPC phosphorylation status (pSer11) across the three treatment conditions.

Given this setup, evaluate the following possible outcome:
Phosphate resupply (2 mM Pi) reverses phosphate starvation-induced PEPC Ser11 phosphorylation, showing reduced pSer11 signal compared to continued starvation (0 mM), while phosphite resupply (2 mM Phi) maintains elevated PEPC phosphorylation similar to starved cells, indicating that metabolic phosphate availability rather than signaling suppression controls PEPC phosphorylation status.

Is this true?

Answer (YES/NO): NO